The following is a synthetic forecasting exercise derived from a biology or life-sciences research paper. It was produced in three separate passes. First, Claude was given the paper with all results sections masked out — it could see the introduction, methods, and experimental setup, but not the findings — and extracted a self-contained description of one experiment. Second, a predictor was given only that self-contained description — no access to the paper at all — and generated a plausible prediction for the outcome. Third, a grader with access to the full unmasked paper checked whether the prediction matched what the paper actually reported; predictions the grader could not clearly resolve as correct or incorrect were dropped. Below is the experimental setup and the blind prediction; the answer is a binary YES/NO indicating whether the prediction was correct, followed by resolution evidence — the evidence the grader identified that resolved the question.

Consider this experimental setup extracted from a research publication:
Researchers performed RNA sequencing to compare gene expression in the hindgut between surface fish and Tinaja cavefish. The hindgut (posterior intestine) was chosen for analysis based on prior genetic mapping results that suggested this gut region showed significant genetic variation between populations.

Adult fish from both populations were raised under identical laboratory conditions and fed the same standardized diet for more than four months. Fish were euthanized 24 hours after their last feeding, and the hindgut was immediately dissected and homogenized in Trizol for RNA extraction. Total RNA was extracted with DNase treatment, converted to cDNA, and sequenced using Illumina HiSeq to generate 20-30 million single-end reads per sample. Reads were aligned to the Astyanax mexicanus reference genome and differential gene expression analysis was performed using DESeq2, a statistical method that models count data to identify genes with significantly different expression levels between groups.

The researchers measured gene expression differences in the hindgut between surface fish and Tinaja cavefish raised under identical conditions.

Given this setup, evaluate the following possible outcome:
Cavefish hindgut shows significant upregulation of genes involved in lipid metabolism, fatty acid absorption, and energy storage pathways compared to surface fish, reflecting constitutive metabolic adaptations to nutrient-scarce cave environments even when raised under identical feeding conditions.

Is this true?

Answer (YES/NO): NO